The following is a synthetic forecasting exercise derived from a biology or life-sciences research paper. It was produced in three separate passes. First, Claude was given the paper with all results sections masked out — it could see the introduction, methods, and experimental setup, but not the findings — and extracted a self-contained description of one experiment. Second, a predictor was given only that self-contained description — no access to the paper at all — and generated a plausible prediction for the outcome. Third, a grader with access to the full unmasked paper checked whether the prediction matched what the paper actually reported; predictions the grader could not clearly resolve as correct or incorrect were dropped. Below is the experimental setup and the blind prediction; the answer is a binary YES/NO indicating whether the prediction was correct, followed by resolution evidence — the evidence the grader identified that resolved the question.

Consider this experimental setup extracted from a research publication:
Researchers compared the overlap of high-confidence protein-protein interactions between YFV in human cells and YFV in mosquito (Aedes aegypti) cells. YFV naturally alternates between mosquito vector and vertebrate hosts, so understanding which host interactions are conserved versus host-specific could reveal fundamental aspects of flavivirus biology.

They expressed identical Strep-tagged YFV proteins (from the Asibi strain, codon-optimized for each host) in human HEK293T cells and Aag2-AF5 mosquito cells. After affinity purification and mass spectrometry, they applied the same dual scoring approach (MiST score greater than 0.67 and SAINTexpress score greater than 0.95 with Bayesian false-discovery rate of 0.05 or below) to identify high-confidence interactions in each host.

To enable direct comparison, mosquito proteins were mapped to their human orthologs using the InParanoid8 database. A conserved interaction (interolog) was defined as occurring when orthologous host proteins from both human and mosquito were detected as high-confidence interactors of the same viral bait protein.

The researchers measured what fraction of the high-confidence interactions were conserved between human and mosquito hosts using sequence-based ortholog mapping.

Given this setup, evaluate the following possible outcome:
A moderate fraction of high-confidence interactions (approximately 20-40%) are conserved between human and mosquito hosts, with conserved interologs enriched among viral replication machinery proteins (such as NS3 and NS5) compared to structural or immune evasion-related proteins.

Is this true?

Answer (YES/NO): NO